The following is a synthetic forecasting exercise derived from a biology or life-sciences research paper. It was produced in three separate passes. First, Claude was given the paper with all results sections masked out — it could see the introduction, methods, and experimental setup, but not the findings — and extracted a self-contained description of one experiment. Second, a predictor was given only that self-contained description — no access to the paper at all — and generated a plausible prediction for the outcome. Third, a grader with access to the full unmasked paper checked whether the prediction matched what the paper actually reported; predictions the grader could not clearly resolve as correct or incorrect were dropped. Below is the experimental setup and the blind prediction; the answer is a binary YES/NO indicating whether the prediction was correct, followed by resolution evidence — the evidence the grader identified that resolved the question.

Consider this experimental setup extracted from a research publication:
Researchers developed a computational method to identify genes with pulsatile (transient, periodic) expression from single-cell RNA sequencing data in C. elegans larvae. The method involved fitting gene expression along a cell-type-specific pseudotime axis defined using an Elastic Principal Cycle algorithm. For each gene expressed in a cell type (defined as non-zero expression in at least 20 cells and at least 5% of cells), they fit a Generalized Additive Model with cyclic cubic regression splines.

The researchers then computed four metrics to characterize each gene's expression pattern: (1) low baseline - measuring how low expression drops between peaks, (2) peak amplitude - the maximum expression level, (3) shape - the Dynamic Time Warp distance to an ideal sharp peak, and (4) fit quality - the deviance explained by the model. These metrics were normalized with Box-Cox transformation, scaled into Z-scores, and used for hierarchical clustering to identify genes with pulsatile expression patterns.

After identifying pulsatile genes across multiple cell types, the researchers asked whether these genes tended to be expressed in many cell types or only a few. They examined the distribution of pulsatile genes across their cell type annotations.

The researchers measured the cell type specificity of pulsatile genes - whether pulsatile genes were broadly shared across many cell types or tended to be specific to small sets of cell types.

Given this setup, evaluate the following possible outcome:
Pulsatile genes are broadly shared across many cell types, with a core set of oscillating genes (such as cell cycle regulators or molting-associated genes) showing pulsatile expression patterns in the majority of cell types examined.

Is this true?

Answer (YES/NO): NO